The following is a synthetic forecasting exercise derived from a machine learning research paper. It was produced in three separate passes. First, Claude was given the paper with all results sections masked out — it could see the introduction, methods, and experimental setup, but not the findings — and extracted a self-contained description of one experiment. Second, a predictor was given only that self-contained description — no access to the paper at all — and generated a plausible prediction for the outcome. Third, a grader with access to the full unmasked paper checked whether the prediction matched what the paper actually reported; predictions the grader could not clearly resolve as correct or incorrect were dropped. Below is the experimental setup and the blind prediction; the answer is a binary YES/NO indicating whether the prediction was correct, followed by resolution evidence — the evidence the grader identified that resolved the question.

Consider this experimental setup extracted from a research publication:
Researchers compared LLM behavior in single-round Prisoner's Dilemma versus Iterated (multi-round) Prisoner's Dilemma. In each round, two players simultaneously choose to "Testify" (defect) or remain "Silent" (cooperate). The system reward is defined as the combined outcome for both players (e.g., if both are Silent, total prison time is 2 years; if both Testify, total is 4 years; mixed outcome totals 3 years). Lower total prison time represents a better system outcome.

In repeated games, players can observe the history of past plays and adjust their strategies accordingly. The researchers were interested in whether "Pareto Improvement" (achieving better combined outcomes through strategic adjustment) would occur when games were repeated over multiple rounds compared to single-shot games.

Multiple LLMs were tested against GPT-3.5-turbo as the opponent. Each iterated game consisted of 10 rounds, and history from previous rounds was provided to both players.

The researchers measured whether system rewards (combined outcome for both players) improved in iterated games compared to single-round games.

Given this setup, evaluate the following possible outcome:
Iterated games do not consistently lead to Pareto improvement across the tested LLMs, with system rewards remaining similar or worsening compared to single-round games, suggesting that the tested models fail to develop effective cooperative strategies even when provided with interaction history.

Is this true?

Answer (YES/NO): NO